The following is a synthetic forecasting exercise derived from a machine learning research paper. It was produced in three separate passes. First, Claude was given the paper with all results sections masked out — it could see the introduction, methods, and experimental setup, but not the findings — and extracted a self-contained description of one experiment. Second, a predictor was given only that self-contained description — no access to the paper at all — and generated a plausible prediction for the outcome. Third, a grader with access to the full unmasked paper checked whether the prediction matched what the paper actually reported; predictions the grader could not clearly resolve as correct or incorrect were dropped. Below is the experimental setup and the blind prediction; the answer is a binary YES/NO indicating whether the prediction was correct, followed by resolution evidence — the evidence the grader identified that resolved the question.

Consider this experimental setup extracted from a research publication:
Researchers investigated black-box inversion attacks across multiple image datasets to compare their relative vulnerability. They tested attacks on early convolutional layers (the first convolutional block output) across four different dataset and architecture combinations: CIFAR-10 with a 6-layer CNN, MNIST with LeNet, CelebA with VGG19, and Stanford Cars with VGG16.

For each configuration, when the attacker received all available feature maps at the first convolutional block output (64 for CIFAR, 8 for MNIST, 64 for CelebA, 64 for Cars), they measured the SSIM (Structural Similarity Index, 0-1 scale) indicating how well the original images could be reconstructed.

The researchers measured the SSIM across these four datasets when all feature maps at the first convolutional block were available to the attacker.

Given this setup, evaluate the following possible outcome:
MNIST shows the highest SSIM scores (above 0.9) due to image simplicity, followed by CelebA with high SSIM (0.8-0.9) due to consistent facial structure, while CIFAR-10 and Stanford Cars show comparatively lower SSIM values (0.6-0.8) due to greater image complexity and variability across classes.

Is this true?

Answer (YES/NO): NO